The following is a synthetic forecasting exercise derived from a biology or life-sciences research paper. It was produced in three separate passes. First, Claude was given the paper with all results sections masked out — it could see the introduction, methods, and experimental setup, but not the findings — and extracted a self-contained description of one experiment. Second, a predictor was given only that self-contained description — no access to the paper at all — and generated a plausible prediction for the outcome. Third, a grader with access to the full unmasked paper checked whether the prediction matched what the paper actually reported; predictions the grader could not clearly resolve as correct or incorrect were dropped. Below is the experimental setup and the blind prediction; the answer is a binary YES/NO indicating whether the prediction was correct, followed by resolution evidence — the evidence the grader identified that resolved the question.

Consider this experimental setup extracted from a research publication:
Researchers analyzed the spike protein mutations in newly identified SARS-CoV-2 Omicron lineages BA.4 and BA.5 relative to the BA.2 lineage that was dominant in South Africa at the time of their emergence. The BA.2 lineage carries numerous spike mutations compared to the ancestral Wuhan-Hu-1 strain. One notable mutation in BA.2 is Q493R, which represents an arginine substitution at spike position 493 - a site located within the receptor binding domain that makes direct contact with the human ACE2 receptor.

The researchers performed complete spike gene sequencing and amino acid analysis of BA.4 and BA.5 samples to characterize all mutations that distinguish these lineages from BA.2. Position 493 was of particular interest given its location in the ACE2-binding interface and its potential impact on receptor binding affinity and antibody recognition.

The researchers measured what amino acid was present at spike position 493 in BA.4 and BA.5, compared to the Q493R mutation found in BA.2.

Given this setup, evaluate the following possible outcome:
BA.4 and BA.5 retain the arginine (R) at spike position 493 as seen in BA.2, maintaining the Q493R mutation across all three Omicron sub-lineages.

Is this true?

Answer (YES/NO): NO